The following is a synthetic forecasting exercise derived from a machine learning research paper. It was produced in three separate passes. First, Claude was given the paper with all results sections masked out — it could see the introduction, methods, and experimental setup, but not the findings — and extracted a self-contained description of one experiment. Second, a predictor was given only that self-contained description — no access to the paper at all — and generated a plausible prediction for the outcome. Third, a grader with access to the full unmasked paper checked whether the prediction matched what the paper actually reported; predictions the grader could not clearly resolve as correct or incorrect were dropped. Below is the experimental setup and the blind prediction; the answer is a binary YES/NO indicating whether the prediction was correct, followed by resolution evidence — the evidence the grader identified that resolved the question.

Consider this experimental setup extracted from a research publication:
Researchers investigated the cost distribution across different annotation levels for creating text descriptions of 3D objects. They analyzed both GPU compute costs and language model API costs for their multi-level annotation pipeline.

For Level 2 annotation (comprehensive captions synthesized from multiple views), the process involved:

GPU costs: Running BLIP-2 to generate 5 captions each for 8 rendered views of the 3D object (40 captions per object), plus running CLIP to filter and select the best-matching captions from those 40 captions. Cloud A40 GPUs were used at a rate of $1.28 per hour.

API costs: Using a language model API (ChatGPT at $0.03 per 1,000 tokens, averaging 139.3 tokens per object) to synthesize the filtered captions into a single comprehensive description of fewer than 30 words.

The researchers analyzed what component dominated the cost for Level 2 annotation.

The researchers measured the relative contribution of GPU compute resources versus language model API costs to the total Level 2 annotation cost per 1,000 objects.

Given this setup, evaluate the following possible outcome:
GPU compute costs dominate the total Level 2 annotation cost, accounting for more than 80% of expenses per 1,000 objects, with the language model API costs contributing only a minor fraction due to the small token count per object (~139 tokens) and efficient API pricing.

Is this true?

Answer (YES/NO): NO